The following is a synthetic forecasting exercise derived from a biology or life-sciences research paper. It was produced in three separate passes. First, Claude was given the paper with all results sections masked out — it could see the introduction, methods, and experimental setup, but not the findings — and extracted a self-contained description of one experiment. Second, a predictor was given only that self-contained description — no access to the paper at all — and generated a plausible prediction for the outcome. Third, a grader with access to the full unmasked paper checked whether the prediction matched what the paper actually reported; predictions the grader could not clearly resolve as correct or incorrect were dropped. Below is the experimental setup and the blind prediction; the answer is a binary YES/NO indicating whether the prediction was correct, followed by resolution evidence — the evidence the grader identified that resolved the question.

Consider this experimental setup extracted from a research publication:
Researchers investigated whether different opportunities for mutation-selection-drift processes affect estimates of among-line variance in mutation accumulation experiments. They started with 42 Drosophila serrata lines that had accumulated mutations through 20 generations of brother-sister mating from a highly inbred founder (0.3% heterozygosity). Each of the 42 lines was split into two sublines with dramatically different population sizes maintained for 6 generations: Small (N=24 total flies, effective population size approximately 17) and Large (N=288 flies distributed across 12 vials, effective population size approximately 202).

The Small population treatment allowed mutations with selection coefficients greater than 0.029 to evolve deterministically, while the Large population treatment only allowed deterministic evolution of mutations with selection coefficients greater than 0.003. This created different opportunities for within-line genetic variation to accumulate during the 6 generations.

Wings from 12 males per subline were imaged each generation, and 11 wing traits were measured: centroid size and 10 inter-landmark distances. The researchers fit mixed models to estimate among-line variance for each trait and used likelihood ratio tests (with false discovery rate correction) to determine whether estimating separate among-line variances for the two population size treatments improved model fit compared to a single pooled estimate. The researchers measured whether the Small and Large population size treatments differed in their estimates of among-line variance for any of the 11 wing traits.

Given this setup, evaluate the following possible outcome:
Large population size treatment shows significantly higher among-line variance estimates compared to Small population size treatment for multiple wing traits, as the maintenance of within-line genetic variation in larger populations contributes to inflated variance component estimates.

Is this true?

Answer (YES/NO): NO